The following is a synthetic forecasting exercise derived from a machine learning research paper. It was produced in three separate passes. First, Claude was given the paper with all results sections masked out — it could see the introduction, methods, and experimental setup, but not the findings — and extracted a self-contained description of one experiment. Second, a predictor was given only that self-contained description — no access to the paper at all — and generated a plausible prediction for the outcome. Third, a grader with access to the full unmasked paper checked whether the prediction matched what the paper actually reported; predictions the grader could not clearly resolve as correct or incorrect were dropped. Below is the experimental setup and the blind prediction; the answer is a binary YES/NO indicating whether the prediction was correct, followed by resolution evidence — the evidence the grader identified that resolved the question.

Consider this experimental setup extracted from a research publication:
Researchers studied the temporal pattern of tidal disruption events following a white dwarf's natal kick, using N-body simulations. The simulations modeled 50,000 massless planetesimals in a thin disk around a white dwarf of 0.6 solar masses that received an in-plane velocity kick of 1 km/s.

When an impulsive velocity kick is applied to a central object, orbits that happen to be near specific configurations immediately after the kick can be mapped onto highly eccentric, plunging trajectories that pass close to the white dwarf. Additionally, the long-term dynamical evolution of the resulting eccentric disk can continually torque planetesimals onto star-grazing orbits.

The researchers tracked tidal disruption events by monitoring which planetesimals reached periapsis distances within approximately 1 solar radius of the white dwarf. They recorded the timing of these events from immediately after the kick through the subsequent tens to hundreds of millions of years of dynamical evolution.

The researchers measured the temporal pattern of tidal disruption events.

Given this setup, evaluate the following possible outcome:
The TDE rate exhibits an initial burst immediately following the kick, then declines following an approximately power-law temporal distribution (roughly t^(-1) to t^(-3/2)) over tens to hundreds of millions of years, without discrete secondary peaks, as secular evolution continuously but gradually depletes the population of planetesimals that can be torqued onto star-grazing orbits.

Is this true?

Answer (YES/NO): NO